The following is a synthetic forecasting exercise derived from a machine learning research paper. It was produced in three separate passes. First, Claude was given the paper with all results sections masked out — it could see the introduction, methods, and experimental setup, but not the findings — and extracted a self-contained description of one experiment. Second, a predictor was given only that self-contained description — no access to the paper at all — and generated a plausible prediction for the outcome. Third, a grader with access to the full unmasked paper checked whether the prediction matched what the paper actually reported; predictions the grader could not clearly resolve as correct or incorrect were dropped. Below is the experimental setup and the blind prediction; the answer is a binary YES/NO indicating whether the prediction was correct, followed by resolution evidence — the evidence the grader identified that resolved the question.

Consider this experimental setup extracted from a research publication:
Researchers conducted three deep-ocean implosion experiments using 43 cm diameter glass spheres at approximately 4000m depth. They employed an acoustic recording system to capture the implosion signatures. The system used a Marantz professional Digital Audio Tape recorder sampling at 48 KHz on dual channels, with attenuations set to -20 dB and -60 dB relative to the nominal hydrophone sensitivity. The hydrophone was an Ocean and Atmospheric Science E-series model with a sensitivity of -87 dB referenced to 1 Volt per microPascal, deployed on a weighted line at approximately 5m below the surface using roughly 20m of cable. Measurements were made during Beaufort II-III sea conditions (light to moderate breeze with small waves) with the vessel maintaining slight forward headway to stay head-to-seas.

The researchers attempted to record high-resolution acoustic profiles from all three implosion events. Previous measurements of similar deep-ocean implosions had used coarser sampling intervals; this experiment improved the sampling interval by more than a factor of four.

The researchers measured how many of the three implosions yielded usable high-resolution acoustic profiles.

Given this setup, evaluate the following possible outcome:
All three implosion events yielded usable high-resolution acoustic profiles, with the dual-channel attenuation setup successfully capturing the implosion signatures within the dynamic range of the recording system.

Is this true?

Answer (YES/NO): NO